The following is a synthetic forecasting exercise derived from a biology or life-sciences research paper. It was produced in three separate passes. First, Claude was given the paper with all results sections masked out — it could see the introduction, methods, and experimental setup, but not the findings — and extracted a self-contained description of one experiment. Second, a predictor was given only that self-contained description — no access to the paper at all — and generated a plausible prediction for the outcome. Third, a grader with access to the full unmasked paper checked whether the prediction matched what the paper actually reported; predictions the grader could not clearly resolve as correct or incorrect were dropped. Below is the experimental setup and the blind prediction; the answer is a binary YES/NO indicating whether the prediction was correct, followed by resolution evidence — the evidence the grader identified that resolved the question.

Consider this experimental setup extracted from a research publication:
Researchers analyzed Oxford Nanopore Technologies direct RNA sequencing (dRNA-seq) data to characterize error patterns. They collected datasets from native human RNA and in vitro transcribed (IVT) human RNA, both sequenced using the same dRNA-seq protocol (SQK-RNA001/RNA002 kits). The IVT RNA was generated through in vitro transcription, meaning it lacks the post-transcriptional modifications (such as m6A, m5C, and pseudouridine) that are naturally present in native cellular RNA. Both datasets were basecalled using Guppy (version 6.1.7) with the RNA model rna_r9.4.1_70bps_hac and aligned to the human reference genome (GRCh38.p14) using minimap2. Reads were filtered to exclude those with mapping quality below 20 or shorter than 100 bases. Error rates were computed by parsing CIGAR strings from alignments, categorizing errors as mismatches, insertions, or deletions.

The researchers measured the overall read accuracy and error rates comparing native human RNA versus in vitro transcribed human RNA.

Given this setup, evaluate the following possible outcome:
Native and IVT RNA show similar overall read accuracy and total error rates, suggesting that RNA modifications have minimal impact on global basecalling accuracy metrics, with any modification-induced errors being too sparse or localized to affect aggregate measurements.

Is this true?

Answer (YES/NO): NO